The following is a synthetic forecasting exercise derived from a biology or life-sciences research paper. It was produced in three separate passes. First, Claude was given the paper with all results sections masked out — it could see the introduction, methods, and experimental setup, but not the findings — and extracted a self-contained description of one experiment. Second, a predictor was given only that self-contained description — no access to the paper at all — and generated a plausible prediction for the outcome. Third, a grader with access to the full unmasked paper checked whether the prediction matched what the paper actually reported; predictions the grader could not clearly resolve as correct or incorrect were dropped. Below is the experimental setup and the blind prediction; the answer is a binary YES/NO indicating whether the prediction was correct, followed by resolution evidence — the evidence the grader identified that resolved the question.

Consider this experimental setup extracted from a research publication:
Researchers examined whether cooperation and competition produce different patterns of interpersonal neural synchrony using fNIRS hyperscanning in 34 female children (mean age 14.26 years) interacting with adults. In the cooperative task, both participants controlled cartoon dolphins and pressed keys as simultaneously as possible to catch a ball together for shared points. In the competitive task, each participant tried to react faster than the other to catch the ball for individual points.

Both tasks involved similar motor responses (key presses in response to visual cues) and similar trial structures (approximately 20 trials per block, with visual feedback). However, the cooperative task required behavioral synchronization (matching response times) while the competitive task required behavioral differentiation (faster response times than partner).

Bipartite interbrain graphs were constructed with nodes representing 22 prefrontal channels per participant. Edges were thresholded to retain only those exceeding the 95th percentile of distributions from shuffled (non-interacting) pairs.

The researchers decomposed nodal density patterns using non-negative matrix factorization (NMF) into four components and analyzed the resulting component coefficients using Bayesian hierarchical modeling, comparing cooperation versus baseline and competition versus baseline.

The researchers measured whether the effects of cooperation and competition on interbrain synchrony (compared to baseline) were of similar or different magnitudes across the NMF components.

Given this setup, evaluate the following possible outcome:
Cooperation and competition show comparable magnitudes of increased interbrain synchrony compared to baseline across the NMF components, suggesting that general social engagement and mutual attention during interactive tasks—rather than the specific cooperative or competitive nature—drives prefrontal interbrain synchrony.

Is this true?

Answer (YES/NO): YES